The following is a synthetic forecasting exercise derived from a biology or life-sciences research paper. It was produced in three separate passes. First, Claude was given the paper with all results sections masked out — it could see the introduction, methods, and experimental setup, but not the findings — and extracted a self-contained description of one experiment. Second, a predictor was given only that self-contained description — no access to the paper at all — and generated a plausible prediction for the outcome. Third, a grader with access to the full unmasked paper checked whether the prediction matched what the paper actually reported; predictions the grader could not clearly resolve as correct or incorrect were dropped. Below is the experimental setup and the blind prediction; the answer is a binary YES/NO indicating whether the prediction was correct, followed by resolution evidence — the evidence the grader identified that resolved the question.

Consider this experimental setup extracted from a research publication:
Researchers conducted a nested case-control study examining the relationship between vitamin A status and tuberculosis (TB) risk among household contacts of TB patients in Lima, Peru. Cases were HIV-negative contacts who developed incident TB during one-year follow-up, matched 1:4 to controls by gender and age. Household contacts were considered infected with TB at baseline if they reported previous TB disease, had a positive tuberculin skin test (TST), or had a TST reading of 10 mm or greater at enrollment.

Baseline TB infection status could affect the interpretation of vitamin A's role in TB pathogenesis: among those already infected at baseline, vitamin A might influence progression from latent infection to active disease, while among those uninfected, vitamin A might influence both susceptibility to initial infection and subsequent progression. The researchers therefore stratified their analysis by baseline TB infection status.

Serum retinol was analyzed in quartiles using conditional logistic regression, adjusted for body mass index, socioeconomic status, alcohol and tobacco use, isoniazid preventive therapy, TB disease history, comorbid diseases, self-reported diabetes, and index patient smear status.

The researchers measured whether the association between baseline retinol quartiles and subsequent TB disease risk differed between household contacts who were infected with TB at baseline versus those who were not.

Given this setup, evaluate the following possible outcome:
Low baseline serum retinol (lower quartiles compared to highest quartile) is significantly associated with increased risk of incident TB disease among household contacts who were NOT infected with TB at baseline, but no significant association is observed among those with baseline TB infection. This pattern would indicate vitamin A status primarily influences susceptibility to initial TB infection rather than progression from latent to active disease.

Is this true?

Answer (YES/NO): NO